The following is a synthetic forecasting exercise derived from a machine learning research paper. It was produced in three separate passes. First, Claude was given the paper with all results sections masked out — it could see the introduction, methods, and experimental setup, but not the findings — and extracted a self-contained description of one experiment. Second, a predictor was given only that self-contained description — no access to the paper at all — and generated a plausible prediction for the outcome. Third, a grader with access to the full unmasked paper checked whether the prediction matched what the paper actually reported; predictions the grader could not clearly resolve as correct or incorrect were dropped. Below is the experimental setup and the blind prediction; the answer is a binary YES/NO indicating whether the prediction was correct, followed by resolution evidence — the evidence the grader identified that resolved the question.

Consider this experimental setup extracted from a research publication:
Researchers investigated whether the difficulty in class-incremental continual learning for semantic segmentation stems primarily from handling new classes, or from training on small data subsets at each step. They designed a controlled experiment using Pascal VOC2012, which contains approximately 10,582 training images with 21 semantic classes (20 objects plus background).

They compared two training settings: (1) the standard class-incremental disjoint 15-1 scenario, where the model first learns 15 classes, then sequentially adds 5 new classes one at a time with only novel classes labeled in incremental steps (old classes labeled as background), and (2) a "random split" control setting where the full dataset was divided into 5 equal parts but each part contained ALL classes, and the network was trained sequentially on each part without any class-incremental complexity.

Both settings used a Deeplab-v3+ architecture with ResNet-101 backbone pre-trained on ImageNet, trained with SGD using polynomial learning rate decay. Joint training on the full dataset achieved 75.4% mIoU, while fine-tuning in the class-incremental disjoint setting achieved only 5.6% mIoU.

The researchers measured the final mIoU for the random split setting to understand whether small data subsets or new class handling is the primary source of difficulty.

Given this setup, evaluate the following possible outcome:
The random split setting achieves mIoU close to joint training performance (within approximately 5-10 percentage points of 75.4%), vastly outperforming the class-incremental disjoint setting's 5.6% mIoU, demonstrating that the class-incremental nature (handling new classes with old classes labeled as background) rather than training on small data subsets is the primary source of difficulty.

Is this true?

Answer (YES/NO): YES